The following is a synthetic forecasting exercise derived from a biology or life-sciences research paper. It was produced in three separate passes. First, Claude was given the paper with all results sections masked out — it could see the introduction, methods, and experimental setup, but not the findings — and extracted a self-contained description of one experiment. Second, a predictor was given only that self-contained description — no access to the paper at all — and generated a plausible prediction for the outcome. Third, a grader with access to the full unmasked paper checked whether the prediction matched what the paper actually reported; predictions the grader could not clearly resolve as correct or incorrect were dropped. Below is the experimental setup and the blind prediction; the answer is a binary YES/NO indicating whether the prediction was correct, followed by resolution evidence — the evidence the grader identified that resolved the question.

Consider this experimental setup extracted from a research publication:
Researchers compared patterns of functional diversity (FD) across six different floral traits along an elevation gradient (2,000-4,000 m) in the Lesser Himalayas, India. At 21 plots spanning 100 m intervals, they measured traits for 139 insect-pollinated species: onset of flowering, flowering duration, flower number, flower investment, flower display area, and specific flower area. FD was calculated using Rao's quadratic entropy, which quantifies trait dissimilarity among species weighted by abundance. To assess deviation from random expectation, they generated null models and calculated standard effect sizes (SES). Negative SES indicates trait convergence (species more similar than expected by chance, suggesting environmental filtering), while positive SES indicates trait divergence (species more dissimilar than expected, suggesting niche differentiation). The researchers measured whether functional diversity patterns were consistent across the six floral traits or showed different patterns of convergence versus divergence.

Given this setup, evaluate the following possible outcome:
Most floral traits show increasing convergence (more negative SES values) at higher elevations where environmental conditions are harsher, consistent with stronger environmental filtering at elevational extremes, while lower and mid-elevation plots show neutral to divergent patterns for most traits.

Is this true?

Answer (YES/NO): NO